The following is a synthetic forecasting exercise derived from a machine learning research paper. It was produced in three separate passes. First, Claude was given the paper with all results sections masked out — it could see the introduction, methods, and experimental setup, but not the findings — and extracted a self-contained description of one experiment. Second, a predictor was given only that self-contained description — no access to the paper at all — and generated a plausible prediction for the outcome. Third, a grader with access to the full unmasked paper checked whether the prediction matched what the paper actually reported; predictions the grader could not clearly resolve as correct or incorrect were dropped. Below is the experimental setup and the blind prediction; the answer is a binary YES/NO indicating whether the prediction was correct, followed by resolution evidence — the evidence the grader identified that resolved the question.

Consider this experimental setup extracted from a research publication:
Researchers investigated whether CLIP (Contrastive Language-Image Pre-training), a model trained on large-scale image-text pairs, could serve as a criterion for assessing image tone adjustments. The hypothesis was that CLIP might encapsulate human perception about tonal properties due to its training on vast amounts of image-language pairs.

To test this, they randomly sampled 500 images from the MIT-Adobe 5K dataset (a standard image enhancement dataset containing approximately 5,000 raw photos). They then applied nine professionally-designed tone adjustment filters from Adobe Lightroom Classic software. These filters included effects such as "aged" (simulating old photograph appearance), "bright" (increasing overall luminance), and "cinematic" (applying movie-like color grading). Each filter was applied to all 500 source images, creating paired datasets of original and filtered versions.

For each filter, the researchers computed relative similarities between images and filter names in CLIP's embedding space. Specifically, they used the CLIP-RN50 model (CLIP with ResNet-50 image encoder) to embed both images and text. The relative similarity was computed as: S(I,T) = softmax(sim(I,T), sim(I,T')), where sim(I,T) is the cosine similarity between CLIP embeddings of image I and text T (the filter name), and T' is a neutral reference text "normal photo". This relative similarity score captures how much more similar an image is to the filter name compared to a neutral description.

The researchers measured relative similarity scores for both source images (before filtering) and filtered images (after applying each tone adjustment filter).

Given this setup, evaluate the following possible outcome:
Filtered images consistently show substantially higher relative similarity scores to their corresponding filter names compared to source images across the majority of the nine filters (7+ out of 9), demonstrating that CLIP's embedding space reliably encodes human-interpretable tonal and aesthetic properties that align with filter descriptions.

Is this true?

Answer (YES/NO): YES